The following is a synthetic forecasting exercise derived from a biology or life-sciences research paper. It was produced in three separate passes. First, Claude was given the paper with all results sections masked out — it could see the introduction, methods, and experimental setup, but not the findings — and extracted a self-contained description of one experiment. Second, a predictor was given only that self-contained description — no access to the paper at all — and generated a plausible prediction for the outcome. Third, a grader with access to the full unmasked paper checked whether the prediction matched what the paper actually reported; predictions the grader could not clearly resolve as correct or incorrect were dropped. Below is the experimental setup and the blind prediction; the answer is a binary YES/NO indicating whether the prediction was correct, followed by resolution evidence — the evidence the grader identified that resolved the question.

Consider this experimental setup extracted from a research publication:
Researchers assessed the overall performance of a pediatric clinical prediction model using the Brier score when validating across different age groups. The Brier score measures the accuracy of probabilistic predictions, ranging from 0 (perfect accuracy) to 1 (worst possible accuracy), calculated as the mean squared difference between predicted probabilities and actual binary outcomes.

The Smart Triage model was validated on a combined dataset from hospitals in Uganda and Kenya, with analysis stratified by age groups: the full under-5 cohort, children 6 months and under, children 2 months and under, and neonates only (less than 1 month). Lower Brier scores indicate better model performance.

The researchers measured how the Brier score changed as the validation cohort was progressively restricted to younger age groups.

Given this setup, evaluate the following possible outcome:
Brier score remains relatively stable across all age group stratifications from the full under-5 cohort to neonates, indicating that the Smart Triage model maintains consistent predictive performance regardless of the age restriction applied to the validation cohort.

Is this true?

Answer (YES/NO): NO